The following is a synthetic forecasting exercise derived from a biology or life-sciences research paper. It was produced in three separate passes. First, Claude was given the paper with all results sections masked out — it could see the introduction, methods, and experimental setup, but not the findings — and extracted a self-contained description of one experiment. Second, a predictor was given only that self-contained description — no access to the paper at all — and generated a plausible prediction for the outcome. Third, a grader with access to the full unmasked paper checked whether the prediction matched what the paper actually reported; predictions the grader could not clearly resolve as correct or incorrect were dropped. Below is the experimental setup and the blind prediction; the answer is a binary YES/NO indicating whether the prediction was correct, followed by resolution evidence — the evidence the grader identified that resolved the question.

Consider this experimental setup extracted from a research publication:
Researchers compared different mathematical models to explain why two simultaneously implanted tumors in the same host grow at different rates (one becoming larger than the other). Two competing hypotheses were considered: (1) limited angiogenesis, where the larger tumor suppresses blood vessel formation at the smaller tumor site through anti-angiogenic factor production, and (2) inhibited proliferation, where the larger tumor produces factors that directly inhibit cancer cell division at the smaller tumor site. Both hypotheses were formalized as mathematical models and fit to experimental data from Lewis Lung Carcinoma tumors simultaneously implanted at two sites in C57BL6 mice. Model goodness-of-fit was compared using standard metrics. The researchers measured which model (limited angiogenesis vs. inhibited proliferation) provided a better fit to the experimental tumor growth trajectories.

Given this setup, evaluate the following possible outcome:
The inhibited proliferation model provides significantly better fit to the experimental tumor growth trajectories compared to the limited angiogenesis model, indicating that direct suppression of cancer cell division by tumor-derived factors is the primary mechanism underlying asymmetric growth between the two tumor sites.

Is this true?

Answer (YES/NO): YES